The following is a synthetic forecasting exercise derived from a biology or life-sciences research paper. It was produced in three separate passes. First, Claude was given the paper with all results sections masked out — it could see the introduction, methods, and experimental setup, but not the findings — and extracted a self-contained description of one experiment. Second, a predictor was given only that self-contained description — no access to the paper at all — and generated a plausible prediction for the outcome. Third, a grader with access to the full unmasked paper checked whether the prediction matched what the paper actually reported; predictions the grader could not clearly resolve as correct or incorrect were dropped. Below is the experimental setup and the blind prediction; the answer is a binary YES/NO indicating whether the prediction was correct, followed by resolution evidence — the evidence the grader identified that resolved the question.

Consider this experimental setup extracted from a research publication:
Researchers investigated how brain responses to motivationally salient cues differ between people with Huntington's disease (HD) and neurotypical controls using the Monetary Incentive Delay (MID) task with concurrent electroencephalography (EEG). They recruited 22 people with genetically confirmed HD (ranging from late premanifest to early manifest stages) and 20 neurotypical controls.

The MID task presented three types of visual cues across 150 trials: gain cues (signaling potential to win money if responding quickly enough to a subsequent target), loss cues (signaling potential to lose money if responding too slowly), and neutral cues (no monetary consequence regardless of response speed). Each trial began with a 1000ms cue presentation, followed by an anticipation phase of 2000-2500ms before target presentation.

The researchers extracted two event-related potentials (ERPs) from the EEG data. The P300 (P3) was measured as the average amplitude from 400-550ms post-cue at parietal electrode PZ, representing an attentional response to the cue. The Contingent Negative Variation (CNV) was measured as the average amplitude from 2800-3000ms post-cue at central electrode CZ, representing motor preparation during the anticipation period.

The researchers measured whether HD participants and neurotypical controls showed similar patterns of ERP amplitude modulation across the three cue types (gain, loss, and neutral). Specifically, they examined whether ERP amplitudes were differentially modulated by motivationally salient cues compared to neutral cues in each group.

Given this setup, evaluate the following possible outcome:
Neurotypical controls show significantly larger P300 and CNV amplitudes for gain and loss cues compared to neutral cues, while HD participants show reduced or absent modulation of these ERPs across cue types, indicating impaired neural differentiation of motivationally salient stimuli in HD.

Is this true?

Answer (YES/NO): NO